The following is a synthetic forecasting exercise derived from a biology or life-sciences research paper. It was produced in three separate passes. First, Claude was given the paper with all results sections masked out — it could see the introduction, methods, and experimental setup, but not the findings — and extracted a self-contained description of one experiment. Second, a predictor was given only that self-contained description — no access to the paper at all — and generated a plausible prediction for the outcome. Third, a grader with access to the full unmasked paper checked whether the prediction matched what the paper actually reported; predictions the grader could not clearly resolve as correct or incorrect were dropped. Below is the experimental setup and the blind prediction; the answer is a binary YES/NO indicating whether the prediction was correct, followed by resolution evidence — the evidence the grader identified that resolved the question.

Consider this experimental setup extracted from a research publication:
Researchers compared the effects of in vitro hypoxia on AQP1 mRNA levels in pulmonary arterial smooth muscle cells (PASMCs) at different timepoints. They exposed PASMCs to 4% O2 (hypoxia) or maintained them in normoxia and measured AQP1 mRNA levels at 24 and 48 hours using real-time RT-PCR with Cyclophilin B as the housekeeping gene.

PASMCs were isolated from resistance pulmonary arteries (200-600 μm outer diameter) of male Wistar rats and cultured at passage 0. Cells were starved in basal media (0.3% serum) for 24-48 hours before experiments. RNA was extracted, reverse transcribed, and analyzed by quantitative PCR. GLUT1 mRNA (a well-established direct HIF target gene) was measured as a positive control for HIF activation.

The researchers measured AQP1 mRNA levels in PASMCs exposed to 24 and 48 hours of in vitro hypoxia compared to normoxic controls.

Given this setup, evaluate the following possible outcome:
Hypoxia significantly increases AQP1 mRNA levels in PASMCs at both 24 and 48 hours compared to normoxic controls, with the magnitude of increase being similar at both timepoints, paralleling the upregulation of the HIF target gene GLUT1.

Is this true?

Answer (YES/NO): NO